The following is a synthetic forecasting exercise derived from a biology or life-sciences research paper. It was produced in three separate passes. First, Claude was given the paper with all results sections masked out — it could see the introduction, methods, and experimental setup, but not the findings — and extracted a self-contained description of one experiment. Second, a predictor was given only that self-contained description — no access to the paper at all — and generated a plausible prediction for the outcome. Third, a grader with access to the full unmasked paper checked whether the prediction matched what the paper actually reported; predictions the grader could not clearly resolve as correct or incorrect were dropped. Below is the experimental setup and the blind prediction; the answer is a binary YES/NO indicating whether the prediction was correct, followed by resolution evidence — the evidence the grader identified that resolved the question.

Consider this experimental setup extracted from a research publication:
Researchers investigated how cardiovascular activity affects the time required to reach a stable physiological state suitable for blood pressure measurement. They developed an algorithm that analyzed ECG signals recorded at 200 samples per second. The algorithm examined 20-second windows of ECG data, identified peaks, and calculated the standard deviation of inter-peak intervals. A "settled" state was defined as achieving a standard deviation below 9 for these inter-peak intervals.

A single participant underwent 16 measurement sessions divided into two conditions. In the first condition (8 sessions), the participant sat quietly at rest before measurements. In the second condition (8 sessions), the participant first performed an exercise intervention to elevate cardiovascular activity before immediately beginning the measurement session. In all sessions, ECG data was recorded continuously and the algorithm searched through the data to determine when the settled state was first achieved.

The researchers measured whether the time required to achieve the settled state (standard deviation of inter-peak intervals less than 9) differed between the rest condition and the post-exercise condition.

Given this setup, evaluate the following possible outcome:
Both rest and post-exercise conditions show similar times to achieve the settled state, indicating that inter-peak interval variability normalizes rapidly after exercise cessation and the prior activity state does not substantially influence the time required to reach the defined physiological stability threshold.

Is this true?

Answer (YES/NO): NO